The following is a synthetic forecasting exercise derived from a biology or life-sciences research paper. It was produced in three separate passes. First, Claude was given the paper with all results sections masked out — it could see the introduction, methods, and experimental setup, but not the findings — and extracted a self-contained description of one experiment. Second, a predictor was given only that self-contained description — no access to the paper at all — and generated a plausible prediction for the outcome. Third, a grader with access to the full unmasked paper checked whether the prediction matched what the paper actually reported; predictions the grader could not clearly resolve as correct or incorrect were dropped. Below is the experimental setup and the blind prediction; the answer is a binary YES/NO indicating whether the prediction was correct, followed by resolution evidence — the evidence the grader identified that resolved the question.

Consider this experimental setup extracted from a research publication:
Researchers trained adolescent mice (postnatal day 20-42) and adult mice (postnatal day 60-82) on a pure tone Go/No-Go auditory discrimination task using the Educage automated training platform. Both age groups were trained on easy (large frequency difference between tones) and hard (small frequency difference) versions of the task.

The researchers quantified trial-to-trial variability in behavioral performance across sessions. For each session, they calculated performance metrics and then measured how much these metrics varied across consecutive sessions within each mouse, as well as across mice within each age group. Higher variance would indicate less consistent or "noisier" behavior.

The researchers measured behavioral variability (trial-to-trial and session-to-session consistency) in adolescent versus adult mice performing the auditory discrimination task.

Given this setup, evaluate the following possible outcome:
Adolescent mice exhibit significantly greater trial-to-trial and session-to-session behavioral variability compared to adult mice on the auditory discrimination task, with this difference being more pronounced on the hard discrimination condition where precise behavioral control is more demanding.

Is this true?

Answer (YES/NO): YES